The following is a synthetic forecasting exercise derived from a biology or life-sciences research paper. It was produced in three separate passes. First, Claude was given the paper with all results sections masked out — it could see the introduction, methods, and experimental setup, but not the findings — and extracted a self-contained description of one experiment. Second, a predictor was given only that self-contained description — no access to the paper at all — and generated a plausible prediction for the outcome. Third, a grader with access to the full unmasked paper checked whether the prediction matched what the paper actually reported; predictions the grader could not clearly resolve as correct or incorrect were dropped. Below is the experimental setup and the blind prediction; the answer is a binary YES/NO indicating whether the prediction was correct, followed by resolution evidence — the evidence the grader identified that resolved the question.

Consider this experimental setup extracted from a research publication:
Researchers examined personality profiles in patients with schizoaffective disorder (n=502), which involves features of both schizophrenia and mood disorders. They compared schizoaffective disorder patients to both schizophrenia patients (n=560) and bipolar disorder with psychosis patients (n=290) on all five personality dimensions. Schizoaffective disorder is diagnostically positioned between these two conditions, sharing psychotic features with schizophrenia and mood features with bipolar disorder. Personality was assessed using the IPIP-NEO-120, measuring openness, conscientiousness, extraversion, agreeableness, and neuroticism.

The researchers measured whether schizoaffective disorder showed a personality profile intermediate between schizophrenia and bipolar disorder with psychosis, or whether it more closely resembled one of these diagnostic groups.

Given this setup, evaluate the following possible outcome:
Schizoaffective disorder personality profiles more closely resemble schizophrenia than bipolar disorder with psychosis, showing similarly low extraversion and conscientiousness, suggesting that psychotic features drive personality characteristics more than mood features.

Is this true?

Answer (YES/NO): NO